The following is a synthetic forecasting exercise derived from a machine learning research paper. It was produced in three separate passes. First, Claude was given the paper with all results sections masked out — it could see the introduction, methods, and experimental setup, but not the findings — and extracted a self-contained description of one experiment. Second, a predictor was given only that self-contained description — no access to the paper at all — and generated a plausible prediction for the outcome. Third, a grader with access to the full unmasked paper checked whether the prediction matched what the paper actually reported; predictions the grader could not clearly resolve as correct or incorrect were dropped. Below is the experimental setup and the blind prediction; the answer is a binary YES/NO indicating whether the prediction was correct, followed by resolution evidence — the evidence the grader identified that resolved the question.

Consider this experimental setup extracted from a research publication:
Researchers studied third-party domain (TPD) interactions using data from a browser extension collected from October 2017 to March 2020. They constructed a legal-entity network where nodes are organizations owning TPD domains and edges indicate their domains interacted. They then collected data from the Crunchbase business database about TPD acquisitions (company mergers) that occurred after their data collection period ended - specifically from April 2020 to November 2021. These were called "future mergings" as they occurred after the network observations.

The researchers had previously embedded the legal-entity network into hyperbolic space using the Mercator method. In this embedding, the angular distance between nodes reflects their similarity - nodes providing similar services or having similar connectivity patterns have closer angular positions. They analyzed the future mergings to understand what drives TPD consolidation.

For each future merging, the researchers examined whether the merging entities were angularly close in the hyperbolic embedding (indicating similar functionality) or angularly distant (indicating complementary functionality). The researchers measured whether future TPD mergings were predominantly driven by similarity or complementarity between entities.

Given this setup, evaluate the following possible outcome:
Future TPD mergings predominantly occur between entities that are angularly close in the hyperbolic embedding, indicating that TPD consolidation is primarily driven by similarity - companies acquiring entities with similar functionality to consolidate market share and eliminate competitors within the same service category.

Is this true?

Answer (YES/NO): NO